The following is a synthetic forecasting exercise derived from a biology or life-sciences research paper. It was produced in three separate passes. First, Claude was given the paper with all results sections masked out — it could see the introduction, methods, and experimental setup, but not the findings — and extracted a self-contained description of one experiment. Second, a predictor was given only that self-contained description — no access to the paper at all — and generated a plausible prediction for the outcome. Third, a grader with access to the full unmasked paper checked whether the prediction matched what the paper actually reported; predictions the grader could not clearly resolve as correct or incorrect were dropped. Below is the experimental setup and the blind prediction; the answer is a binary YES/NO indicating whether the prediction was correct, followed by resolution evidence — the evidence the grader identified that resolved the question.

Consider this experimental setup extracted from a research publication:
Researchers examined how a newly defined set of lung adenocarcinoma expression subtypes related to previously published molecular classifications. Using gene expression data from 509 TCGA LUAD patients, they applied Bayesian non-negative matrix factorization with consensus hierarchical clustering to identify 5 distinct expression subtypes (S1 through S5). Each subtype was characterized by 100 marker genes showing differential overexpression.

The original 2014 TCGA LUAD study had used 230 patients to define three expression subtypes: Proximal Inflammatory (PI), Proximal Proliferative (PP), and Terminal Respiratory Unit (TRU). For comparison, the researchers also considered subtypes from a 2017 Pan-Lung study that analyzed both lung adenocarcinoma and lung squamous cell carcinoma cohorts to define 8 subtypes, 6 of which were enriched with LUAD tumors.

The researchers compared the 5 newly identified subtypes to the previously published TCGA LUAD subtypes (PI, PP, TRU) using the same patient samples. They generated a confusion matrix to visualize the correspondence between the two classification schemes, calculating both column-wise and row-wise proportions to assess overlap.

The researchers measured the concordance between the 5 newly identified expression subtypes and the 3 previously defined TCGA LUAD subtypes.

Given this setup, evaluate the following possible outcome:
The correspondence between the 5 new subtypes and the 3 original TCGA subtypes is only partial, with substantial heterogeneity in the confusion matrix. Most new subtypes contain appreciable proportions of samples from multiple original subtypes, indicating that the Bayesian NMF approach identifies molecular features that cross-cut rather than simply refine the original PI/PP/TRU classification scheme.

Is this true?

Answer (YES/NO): NO